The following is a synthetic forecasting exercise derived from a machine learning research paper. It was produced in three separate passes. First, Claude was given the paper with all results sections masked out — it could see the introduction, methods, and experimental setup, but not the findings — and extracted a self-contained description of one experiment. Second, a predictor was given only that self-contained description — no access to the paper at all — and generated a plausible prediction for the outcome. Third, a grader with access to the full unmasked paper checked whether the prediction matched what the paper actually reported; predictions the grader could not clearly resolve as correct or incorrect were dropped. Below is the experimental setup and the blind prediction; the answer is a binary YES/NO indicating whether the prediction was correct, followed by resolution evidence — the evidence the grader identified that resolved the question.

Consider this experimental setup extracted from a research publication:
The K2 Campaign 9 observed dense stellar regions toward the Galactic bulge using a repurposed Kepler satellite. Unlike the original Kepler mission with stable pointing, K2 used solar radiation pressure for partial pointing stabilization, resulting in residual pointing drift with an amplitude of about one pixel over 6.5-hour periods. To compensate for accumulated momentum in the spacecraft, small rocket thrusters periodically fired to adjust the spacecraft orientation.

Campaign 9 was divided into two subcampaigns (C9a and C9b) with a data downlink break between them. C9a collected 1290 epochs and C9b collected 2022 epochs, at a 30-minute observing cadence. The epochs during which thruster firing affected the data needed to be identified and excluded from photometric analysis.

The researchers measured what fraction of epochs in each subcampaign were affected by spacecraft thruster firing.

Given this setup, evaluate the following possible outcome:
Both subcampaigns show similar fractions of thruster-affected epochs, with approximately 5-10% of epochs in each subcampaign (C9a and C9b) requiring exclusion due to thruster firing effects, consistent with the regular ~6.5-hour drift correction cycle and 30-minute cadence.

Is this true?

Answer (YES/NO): YES